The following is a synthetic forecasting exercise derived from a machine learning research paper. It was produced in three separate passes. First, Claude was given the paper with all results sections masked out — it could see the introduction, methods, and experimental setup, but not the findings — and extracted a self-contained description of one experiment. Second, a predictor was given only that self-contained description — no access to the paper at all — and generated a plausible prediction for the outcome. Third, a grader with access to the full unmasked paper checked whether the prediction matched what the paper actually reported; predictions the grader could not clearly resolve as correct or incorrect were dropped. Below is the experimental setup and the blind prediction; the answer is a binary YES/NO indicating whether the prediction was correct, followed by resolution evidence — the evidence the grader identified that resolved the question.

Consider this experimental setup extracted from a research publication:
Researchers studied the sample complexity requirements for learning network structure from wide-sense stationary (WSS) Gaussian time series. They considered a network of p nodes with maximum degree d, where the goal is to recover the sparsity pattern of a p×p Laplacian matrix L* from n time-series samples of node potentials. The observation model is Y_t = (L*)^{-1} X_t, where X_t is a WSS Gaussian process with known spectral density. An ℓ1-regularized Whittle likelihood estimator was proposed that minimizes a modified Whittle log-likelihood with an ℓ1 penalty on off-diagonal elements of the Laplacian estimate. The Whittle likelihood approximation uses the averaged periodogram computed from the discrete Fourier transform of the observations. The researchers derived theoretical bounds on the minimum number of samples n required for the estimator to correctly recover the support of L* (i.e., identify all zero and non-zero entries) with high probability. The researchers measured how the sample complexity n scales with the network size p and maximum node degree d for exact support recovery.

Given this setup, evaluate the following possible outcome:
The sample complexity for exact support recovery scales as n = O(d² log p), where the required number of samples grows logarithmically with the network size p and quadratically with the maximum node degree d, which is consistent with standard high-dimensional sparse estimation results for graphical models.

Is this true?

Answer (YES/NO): NO